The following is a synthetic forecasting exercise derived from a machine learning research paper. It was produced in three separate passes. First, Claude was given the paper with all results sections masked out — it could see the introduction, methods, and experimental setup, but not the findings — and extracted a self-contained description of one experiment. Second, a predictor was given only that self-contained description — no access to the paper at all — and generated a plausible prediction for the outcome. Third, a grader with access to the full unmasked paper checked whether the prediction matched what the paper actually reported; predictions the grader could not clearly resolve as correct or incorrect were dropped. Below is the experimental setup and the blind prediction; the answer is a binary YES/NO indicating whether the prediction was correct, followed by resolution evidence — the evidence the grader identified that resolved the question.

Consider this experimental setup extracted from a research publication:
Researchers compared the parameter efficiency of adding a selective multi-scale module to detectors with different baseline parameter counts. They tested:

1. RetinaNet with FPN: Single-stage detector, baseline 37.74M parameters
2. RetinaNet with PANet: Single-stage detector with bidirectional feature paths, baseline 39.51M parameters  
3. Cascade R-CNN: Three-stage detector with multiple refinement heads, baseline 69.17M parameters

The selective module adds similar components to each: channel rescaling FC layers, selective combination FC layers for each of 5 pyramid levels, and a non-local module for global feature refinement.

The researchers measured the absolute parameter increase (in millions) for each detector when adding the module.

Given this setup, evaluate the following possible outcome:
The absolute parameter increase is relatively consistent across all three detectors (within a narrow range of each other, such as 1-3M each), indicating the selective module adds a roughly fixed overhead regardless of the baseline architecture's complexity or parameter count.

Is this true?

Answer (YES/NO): YES